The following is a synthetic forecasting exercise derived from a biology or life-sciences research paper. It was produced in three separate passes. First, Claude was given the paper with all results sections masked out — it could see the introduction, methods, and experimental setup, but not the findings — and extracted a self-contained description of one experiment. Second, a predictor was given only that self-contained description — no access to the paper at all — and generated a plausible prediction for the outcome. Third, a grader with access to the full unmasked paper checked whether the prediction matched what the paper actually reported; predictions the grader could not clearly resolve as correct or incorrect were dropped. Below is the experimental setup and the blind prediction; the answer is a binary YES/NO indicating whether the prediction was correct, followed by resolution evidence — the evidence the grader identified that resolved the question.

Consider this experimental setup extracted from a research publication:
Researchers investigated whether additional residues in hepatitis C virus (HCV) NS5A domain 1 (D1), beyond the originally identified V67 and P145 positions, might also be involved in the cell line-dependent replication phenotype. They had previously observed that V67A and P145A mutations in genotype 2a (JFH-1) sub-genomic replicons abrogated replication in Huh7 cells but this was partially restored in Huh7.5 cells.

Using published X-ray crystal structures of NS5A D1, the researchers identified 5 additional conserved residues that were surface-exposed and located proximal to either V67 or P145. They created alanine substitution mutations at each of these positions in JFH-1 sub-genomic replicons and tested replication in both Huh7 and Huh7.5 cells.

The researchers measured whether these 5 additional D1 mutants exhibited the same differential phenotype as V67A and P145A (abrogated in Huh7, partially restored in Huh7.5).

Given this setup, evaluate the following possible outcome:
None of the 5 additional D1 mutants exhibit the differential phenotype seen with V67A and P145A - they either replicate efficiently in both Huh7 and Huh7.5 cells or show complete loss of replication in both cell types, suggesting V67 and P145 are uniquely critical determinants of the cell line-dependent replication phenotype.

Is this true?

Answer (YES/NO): NO